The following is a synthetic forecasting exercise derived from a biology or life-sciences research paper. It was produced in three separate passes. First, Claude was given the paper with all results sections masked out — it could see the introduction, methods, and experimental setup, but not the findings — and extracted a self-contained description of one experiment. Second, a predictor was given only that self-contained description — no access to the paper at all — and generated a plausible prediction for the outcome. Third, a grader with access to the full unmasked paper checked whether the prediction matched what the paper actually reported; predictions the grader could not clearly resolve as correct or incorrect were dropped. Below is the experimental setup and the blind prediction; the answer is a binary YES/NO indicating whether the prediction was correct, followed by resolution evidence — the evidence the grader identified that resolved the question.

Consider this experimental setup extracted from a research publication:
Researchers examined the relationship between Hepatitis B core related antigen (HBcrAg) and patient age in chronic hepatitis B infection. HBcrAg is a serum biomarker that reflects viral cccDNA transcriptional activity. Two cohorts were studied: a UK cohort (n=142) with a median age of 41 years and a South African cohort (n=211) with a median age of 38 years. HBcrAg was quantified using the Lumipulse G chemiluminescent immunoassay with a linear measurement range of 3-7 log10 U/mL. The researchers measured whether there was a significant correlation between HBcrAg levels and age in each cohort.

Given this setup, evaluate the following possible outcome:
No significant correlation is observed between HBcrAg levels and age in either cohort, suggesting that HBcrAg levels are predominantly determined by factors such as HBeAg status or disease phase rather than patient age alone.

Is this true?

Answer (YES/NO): NO